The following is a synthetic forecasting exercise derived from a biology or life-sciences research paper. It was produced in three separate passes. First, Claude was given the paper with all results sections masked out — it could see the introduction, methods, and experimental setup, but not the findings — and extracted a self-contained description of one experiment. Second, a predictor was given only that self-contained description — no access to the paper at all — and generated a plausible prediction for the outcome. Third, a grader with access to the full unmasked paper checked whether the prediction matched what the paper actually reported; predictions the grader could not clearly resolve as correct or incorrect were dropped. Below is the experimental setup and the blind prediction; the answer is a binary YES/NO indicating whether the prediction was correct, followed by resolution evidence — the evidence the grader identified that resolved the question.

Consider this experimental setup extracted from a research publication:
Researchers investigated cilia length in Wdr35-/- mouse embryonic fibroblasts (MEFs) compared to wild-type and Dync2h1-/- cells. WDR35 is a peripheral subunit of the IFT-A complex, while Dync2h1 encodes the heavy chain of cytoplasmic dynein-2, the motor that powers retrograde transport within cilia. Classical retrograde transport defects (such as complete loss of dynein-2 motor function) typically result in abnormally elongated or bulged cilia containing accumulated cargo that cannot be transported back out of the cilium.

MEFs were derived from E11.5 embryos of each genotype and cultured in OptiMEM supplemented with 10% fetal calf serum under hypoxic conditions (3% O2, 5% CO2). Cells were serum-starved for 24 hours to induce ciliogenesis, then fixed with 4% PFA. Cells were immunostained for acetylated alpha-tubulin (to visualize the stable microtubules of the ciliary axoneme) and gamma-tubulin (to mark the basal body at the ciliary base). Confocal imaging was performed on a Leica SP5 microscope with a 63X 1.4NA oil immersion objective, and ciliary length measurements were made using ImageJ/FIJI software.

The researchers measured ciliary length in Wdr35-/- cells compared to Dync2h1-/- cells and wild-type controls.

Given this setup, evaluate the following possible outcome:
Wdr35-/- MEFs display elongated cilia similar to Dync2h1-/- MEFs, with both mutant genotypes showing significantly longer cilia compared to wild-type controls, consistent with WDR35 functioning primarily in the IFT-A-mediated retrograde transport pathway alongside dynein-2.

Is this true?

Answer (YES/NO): NO